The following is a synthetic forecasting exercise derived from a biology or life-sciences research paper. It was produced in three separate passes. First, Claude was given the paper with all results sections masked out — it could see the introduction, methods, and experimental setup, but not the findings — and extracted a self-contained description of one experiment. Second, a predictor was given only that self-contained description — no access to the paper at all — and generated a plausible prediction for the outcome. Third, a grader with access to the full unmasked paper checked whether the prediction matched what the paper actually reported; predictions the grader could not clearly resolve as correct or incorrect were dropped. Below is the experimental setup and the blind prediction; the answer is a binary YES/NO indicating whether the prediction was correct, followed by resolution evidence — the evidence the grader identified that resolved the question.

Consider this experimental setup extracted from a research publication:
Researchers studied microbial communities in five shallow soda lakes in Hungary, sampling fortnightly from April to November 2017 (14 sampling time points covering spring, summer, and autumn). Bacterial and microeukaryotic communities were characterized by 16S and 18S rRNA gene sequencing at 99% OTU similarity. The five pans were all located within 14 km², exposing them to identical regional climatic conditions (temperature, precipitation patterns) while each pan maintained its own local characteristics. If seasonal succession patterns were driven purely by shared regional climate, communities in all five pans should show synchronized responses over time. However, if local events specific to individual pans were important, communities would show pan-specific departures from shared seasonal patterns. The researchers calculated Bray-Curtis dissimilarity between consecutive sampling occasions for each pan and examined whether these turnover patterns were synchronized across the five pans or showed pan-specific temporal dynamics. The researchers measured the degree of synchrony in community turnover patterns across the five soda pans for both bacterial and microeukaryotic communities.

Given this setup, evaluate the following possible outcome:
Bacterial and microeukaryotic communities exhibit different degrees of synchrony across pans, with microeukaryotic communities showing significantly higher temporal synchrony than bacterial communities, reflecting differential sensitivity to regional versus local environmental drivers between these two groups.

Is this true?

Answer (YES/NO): NO